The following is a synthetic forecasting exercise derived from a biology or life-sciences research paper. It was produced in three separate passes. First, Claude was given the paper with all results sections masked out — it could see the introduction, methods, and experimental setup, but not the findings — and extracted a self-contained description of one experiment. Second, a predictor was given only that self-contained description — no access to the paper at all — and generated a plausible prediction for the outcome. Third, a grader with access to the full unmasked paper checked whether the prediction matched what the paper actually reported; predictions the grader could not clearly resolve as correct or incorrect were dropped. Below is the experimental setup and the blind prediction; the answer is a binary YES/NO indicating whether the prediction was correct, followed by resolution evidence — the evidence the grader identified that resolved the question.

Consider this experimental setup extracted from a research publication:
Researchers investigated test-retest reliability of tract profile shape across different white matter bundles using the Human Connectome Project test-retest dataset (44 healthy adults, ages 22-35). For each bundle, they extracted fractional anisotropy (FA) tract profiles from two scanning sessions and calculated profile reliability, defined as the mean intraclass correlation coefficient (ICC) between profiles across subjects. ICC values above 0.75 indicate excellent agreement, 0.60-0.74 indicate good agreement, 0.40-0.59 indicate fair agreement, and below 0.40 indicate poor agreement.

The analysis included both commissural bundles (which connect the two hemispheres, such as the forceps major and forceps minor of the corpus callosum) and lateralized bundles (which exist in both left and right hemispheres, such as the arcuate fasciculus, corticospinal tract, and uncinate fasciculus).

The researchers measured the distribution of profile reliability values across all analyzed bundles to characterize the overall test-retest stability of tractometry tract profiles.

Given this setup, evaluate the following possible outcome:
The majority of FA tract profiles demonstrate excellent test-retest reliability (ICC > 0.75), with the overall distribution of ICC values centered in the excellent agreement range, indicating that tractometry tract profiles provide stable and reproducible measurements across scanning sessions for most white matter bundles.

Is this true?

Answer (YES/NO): YES